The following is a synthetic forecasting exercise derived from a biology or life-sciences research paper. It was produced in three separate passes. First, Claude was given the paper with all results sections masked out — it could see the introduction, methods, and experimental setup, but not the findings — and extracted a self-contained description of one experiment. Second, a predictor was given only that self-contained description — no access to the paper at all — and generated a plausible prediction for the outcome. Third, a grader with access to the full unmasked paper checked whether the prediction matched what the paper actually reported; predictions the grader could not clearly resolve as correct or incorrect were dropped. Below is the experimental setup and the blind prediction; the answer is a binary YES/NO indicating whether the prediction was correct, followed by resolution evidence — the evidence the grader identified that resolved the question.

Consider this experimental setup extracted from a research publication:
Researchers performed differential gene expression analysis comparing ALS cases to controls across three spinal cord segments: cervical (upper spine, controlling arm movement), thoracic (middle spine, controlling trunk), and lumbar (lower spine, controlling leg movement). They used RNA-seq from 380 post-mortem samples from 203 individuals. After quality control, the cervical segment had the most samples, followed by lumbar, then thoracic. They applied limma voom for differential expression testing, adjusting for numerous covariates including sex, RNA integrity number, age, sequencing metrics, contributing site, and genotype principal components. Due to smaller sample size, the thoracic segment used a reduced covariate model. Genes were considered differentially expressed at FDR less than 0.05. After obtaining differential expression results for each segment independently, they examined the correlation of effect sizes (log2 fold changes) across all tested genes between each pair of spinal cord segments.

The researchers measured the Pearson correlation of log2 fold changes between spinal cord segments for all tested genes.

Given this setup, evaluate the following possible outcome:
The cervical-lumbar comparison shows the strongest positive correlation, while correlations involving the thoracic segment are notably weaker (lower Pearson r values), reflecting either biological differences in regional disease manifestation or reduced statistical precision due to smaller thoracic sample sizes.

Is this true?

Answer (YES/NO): YES